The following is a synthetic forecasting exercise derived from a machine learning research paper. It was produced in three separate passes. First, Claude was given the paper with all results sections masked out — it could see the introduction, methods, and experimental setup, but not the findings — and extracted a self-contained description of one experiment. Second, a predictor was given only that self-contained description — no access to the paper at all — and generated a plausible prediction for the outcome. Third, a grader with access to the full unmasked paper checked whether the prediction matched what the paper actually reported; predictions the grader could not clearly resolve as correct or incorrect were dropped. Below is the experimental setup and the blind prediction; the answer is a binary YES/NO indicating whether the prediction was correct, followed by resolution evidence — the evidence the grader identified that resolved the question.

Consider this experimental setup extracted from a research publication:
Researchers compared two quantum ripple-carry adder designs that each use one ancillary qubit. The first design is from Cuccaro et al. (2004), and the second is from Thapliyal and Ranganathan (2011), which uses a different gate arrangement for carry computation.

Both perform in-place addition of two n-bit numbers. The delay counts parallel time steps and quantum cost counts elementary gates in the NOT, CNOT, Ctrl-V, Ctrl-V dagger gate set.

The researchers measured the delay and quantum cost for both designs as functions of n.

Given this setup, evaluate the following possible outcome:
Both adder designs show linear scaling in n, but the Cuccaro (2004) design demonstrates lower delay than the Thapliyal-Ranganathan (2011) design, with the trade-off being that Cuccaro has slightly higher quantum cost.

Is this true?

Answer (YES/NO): NO